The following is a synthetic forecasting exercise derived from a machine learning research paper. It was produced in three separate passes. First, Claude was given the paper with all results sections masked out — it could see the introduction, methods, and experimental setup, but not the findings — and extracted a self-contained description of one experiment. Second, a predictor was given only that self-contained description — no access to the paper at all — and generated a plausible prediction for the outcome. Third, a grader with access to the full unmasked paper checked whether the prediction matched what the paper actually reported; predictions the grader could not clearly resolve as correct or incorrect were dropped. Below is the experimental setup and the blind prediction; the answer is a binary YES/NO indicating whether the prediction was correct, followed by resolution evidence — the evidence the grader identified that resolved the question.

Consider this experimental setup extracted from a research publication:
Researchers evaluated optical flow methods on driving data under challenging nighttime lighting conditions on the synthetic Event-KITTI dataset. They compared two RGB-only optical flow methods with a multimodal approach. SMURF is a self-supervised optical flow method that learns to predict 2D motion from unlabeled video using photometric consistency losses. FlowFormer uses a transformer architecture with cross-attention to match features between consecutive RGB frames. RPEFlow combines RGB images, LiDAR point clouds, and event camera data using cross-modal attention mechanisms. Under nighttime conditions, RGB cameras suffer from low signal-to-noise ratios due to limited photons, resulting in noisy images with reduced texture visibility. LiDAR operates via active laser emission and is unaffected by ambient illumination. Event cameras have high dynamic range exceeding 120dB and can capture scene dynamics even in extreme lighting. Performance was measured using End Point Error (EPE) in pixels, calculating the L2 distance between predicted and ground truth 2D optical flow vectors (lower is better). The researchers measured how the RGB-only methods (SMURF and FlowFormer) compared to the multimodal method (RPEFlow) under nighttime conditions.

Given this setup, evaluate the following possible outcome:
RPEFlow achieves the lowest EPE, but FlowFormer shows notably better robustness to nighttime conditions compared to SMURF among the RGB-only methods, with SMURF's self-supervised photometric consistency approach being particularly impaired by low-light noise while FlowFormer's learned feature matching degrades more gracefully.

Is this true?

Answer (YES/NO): YES